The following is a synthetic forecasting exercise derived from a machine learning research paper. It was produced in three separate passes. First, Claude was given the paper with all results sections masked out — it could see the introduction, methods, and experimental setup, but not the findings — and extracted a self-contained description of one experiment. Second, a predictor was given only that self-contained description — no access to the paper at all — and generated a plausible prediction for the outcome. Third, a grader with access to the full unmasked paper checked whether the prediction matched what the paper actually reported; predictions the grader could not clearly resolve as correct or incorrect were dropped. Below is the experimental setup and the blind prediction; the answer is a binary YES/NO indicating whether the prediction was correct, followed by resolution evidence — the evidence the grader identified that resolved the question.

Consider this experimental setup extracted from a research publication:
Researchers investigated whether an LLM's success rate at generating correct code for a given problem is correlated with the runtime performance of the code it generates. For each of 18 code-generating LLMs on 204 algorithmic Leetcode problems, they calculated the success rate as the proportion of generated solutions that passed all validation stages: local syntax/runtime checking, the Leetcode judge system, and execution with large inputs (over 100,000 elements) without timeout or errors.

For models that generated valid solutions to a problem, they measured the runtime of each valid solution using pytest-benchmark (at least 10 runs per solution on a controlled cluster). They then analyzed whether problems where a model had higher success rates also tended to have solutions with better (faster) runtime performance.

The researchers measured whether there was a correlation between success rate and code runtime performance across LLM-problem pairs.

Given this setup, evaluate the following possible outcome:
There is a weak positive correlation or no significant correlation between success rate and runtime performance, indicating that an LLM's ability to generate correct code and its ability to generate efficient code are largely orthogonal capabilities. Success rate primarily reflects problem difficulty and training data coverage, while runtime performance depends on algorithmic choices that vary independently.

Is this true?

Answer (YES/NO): YES